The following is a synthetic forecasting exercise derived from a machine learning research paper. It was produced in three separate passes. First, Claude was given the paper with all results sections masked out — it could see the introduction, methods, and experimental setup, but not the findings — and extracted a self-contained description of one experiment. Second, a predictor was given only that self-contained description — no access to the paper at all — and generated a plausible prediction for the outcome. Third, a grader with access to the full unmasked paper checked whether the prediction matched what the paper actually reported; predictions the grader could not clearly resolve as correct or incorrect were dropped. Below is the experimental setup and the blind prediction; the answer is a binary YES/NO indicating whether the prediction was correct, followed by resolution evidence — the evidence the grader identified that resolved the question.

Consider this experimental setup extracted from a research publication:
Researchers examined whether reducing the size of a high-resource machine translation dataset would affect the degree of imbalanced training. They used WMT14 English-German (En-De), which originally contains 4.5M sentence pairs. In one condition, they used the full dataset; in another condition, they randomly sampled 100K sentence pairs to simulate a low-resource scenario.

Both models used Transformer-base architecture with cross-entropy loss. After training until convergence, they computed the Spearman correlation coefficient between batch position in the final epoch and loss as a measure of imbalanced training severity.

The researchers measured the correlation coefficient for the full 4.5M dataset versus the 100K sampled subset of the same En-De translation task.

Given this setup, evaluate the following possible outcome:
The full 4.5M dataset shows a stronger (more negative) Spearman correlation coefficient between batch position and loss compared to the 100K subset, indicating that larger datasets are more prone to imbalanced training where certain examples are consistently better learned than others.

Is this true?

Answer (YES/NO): NO